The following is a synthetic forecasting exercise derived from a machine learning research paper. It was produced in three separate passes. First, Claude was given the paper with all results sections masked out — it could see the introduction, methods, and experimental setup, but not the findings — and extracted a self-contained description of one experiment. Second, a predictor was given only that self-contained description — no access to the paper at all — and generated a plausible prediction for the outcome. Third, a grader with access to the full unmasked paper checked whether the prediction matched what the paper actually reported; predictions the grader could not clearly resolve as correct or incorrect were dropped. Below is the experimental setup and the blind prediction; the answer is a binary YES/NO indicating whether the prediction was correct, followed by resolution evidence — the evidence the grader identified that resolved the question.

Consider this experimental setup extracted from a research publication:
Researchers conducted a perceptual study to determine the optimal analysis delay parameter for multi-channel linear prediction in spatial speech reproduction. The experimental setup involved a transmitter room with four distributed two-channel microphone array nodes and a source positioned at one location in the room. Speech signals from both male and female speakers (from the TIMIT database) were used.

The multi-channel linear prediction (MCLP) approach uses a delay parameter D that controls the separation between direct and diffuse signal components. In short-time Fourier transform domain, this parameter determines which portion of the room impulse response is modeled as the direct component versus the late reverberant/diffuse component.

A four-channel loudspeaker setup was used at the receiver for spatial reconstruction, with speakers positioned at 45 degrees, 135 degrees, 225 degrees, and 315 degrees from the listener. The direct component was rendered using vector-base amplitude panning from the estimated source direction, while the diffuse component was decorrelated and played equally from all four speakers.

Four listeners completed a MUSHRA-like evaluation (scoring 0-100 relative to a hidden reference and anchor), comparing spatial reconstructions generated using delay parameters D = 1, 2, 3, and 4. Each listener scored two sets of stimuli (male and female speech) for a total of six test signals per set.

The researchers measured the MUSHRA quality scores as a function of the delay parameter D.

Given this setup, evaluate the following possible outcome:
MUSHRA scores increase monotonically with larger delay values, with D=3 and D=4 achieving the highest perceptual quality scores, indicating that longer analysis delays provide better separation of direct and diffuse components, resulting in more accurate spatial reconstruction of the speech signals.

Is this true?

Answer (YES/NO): NO